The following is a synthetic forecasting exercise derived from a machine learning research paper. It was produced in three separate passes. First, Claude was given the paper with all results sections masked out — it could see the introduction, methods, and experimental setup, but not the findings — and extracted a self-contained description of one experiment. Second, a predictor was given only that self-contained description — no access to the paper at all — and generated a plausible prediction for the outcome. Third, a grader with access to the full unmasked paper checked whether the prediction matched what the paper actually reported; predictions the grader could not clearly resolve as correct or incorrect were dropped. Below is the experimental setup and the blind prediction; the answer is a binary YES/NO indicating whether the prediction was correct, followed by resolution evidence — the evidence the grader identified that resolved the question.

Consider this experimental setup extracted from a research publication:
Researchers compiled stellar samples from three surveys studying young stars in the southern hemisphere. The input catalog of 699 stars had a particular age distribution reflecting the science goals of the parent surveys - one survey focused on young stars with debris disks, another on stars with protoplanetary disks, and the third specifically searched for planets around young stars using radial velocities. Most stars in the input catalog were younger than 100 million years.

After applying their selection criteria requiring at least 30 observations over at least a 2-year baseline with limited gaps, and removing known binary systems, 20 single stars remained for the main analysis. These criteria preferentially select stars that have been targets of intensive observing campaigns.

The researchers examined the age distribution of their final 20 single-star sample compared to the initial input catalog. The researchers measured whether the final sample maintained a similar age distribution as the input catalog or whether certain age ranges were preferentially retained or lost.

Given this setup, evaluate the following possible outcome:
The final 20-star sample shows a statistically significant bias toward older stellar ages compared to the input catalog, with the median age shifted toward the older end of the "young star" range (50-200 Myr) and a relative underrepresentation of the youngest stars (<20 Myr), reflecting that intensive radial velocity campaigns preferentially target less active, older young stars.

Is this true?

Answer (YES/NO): NO